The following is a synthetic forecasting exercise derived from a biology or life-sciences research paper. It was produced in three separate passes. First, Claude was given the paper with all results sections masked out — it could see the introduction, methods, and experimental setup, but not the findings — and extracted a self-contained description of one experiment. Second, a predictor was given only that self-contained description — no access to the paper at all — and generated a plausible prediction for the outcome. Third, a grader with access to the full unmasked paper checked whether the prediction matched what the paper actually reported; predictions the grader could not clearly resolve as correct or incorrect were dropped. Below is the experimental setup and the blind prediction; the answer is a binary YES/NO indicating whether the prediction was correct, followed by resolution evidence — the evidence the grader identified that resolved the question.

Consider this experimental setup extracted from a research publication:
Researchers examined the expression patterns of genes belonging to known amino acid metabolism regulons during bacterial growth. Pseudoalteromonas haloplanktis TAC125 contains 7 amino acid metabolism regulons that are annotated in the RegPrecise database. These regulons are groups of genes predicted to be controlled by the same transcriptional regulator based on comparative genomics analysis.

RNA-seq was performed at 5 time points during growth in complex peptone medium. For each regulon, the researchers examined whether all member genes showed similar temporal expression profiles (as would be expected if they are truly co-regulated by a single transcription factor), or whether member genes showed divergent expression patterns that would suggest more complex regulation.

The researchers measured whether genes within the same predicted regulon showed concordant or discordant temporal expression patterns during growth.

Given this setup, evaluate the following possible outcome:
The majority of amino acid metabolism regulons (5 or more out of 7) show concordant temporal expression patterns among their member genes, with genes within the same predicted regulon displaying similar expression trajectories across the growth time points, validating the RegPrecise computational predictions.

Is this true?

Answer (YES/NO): NO